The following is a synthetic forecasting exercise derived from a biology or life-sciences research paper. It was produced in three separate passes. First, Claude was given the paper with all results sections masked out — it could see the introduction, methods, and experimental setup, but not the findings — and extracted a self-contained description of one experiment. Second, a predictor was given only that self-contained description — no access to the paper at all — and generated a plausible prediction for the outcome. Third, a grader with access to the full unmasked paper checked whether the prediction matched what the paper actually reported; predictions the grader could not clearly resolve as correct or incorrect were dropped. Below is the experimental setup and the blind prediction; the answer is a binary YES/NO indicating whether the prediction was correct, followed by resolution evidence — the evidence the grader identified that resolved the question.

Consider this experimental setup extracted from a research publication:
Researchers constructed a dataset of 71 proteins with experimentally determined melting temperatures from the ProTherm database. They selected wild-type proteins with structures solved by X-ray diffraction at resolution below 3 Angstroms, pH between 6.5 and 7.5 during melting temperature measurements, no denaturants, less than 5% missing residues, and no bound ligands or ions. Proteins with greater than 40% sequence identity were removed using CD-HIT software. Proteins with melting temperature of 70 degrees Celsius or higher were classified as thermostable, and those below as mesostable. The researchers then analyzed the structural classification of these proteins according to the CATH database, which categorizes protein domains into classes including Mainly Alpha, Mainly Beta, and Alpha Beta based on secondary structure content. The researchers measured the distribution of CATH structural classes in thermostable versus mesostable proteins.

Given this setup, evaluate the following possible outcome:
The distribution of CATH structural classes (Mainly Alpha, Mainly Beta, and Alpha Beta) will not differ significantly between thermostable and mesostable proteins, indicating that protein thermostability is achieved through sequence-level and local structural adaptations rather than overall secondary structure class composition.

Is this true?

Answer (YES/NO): NO